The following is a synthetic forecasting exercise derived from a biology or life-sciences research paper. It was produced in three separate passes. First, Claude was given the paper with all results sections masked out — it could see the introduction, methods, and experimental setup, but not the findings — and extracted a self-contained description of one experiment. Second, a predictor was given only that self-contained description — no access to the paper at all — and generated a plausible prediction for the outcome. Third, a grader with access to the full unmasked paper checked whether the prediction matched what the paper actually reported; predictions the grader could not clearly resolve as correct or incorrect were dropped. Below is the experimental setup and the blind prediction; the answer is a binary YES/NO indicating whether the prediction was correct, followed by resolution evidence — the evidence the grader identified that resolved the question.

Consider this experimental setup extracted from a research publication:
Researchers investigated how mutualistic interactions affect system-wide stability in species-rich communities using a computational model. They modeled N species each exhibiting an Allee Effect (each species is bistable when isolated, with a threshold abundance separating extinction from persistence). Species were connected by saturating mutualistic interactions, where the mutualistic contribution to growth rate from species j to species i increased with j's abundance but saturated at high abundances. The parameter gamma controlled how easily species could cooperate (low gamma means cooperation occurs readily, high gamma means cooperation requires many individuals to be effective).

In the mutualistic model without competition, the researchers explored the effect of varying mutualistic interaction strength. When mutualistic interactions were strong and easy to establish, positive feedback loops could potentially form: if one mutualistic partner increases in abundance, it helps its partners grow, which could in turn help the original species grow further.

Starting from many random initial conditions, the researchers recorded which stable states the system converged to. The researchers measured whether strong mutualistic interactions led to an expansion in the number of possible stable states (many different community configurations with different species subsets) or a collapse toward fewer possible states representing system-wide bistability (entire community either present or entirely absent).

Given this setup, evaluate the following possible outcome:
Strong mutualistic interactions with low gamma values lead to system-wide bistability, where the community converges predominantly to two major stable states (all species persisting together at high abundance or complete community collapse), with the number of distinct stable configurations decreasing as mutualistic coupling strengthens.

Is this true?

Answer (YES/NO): YES